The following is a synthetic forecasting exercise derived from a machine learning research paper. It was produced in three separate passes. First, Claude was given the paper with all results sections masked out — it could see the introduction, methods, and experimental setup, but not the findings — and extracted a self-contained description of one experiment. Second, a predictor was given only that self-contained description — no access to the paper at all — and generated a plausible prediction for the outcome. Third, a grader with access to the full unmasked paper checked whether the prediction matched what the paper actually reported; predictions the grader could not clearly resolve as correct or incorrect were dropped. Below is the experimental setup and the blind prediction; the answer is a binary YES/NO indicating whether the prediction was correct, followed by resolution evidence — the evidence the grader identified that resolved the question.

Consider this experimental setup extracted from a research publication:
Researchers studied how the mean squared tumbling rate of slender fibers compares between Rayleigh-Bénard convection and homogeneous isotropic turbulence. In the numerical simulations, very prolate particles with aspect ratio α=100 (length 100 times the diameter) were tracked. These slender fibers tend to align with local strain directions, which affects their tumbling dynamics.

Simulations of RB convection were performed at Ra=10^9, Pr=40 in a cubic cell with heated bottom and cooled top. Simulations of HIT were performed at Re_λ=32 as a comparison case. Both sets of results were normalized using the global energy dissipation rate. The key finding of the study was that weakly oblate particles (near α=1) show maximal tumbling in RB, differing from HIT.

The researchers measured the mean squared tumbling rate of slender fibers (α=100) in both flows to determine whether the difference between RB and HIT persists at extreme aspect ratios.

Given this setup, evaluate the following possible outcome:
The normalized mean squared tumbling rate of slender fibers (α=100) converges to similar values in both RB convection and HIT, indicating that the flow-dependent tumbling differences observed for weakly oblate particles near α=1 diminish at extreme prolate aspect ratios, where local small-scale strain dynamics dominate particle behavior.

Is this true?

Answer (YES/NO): NO